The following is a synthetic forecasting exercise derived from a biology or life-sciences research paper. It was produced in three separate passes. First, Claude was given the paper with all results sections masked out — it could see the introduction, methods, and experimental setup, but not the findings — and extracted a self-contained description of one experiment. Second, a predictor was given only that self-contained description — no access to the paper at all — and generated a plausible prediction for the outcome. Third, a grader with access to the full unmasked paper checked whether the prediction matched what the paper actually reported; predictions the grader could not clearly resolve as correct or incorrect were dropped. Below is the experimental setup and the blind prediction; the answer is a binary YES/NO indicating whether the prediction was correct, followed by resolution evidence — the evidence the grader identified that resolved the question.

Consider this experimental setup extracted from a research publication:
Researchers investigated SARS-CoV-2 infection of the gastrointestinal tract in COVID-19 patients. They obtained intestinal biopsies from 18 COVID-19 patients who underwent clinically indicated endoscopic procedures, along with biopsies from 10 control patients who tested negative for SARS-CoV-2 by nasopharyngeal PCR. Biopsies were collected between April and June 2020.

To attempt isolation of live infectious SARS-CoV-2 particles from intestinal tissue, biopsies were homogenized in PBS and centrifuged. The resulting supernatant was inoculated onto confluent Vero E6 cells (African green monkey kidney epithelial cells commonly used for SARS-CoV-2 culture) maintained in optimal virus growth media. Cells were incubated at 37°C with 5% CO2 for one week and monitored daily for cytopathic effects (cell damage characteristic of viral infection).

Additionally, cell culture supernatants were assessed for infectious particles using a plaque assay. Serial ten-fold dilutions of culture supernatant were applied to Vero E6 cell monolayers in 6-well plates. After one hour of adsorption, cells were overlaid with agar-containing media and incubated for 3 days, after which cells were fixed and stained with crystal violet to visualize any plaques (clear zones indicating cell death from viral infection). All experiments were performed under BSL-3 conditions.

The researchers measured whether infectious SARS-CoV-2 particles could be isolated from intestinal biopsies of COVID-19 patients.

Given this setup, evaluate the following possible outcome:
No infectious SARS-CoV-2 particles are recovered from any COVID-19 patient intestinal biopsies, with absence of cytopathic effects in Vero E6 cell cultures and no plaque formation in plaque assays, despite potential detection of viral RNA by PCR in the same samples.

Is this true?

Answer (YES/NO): YES